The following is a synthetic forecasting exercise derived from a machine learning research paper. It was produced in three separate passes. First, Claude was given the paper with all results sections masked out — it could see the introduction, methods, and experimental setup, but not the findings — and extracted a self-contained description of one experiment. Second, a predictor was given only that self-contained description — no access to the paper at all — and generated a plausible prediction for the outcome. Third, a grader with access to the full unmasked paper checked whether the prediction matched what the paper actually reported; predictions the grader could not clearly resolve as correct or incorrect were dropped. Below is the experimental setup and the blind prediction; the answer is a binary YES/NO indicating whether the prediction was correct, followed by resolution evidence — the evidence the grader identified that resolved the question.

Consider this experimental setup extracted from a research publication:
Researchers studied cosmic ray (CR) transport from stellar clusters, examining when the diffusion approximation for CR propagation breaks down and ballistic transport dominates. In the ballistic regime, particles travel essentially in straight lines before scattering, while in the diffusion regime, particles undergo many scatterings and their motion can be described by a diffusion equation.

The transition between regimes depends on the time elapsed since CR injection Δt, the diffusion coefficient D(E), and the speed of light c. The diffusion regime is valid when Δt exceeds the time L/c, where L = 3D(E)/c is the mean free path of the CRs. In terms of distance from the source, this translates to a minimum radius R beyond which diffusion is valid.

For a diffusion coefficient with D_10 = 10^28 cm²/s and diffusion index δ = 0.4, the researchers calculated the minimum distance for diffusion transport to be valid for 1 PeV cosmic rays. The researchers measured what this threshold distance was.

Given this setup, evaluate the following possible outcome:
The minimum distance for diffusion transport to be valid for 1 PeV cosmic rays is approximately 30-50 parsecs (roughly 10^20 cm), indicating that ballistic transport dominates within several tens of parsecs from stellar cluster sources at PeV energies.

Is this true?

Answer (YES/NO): YES